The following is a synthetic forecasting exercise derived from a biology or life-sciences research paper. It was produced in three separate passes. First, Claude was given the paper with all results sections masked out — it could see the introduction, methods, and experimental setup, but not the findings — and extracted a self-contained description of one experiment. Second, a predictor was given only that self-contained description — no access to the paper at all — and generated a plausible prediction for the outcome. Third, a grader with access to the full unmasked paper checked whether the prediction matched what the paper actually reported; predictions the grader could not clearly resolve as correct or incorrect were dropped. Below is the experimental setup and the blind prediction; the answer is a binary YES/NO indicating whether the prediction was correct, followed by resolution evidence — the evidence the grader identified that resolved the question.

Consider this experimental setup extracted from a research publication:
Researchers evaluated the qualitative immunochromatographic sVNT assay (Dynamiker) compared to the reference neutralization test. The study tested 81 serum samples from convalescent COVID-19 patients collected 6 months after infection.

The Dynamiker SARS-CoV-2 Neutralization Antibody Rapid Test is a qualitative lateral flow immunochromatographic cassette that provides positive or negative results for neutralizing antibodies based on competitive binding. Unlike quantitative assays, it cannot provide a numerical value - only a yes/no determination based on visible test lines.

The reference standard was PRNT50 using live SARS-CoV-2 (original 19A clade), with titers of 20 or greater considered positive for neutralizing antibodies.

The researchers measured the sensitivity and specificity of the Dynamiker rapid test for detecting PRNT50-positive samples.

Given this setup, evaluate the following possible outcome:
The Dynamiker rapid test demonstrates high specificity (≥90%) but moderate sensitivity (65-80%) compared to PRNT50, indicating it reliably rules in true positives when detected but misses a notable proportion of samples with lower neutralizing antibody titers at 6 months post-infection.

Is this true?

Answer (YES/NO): NO